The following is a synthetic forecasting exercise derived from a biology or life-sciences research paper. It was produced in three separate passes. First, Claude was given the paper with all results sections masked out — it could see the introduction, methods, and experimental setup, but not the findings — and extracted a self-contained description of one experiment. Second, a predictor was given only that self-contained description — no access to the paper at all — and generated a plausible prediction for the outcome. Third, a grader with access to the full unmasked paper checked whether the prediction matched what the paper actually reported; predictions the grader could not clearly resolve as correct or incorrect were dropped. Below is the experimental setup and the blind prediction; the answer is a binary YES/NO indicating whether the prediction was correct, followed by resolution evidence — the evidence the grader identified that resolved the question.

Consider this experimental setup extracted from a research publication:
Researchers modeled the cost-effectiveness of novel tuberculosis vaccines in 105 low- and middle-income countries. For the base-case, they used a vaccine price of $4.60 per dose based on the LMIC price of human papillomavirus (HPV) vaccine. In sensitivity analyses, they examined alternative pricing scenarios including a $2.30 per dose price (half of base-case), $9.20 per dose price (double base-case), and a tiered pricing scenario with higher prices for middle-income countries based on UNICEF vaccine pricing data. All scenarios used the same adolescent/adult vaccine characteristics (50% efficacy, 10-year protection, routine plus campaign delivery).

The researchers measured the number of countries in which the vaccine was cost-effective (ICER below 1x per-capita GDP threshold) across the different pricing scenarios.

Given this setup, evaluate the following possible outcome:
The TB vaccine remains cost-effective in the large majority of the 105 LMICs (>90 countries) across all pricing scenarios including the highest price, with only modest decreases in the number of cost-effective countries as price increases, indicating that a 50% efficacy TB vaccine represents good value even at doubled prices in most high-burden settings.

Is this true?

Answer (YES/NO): NO